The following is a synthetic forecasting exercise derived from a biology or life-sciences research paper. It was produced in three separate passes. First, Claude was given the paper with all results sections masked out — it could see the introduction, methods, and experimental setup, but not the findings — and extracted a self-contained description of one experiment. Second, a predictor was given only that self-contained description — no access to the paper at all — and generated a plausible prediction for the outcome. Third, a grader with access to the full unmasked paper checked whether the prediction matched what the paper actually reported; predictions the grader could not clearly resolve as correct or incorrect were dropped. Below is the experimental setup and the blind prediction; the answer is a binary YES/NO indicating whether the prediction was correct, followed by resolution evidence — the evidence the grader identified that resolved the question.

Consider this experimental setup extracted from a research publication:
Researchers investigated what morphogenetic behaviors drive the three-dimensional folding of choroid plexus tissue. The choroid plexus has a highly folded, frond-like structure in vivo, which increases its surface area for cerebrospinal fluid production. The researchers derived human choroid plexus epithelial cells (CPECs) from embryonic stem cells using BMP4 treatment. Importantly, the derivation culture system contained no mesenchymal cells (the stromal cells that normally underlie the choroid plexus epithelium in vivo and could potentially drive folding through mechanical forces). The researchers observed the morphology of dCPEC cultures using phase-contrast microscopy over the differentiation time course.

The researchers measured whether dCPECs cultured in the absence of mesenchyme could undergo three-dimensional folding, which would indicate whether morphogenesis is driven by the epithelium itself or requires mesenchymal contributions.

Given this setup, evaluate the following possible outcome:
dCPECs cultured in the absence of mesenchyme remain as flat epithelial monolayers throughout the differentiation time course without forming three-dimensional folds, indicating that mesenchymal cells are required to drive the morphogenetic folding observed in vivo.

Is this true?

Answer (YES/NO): NO